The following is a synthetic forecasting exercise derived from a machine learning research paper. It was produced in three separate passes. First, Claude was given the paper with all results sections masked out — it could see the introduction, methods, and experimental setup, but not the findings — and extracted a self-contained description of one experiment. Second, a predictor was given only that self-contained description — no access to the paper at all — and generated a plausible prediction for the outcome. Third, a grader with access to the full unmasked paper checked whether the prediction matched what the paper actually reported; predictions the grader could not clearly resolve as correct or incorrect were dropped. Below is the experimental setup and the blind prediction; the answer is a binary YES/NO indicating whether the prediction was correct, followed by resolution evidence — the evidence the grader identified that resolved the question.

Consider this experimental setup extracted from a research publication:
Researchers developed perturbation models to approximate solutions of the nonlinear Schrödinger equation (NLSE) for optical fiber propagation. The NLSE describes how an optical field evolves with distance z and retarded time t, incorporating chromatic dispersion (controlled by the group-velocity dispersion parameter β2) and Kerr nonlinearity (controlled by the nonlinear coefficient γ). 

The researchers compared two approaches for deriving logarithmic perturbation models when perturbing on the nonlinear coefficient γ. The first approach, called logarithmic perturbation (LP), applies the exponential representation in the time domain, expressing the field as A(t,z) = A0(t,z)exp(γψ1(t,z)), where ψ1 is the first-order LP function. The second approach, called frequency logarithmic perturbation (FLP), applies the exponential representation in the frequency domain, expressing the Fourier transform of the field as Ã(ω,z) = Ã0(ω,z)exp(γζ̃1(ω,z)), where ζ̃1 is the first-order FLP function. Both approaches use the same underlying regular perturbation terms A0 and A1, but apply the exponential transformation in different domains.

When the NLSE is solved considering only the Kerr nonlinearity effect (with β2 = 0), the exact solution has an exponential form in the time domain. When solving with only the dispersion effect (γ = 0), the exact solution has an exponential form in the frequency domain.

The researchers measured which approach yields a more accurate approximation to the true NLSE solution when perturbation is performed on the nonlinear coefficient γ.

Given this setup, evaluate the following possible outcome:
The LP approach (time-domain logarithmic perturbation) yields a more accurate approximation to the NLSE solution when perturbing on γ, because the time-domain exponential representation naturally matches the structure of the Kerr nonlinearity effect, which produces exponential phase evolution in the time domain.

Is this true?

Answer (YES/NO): YES